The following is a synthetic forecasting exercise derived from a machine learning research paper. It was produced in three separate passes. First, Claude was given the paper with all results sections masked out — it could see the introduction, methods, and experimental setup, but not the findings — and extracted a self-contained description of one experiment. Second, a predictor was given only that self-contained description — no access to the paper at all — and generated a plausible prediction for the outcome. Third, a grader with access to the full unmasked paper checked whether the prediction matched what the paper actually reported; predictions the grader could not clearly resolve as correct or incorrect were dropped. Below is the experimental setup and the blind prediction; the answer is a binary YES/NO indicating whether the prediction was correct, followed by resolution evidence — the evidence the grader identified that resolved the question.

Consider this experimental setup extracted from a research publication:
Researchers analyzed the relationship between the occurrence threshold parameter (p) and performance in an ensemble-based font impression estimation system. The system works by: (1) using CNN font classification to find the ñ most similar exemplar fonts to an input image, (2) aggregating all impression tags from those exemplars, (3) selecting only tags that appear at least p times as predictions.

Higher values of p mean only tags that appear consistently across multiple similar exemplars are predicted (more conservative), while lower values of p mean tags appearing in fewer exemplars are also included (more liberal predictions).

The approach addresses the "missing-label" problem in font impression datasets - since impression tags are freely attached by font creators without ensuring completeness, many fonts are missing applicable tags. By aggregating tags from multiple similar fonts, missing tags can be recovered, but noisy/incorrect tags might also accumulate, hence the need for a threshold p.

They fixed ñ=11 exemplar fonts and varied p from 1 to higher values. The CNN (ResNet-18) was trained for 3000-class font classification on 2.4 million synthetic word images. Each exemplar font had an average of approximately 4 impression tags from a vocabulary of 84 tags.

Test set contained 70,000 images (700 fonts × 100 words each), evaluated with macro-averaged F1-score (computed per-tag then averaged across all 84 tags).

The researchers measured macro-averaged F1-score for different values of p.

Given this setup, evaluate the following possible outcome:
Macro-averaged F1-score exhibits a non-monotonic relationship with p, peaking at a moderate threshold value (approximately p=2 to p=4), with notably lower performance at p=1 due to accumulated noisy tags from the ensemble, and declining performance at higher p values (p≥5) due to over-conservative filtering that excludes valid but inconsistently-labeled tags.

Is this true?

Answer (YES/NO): YES